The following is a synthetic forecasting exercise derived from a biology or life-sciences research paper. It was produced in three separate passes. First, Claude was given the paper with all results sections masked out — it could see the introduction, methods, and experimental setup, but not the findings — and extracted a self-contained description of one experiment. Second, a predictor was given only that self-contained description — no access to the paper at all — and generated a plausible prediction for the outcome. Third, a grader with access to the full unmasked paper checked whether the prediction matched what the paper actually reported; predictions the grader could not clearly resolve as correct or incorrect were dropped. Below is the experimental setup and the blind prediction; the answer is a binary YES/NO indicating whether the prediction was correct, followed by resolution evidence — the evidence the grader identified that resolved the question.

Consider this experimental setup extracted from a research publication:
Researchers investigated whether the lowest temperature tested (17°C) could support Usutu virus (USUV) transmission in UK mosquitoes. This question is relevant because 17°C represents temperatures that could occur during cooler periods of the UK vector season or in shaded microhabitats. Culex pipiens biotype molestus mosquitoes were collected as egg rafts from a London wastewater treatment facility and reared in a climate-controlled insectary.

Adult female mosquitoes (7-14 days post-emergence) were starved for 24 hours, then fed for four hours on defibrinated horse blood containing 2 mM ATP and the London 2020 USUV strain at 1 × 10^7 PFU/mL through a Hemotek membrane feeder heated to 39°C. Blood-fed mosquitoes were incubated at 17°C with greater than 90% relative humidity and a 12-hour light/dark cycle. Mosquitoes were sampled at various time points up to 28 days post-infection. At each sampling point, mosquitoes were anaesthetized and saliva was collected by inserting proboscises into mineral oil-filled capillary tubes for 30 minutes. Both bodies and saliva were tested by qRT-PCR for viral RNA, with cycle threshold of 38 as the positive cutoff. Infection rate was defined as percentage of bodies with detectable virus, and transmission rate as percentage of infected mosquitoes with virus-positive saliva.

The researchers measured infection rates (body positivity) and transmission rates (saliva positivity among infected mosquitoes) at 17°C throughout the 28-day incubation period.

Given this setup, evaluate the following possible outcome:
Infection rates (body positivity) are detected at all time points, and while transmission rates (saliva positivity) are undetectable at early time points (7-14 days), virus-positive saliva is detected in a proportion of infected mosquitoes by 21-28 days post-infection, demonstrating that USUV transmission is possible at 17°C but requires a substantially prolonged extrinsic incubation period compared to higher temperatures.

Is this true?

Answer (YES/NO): NO